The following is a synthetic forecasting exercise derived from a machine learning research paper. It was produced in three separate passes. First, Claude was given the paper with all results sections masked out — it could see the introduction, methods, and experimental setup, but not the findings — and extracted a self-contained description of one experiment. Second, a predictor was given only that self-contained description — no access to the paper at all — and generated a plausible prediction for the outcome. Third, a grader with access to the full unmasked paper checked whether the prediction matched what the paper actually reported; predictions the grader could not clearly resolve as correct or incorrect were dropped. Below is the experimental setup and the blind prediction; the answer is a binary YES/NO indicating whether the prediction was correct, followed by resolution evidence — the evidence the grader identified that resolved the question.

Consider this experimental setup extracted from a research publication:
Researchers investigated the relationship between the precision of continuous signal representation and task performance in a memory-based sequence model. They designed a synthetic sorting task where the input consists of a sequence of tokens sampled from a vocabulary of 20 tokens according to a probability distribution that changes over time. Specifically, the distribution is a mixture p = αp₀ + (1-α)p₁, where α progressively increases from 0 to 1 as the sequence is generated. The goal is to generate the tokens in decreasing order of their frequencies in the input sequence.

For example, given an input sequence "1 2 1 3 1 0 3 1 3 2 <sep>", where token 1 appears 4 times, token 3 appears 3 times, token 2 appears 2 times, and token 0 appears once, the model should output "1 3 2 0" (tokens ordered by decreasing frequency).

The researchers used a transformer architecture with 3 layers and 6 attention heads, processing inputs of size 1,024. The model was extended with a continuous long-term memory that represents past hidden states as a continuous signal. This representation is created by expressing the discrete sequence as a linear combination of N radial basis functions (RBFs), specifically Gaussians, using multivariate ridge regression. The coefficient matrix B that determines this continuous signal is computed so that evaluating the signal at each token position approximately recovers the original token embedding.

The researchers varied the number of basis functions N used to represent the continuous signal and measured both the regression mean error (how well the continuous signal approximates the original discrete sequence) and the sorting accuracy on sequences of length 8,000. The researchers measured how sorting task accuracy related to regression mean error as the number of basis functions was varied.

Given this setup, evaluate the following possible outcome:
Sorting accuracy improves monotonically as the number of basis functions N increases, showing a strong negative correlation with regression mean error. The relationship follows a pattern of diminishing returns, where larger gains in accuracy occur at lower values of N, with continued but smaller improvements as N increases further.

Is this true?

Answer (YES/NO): NO